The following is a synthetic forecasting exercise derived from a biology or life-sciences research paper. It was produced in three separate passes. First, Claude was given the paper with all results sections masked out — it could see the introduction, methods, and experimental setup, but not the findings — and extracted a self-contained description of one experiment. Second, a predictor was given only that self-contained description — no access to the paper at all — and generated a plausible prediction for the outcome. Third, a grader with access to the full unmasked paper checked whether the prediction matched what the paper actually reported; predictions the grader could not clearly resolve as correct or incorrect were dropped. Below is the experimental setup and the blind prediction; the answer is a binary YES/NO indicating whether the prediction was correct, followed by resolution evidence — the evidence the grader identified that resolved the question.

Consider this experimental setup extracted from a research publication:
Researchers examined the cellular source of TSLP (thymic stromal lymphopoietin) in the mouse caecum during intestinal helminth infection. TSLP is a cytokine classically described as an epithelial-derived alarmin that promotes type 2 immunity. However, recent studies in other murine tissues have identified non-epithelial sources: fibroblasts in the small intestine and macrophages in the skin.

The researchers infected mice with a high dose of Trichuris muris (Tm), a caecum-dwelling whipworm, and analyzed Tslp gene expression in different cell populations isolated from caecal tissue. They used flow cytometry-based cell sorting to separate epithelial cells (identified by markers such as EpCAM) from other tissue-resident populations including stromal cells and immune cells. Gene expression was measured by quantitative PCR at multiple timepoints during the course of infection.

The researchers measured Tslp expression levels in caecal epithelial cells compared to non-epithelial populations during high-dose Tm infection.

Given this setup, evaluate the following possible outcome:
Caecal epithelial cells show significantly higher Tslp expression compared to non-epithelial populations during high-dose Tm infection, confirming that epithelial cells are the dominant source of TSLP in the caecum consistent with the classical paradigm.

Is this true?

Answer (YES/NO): NO